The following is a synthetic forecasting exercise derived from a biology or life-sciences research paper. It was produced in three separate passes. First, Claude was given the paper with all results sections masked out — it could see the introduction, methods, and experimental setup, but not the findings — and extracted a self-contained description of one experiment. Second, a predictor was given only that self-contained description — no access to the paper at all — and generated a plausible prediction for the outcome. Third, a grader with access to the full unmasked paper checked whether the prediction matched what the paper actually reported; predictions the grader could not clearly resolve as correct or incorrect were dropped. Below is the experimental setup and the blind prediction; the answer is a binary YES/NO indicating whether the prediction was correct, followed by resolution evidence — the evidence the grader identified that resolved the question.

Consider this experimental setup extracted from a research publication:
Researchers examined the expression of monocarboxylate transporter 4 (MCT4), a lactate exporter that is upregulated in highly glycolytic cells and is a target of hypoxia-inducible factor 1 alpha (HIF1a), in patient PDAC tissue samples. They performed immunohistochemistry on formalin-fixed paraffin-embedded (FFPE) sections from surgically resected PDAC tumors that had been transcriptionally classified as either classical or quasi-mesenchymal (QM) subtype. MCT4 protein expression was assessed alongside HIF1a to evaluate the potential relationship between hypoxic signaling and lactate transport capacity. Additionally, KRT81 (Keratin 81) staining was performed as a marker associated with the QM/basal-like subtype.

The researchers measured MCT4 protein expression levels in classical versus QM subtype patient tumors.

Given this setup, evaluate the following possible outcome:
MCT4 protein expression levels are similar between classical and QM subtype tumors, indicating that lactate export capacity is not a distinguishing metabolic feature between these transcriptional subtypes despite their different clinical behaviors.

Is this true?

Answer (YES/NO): NO